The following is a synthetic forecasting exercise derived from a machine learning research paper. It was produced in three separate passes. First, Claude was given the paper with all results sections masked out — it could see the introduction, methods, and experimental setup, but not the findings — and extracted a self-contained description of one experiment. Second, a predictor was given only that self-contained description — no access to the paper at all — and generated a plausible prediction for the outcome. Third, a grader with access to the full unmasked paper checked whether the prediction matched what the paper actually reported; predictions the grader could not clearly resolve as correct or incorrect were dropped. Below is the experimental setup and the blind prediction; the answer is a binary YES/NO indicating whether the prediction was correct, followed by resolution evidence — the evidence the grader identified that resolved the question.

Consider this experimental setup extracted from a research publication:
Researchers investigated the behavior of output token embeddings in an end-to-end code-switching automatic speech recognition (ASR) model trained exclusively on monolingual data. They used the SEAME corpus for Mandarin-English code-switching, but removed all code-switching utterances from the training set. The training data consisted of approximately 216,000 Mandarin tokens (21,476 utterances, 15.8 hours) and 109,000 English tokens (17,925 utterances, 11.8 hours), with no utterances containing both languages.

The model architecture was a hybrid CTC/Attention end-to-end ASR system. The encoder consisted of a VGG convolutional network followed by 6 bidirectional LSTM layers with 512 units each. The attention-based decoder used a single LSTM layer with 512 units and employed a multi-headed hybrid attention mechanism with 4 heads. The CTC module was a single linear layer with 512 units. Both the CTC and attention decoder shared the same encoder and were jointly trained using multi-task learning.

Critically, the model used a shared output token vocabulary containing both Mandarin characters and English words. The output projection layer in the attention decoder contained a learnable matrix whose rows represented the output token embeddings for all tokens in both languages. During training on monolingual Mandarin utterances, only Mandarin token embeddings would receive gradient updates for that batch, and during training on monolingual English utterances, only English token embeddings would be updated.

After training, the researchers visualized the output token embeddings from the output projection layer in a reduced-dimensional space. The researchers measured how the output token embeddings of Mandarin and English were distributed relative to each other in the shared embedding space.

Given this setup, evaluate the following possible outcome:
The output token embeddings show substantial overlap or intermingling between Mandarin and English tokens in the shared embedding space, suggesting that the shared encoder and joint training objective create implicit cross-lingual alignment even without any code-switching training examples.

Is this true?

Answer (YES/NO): NO